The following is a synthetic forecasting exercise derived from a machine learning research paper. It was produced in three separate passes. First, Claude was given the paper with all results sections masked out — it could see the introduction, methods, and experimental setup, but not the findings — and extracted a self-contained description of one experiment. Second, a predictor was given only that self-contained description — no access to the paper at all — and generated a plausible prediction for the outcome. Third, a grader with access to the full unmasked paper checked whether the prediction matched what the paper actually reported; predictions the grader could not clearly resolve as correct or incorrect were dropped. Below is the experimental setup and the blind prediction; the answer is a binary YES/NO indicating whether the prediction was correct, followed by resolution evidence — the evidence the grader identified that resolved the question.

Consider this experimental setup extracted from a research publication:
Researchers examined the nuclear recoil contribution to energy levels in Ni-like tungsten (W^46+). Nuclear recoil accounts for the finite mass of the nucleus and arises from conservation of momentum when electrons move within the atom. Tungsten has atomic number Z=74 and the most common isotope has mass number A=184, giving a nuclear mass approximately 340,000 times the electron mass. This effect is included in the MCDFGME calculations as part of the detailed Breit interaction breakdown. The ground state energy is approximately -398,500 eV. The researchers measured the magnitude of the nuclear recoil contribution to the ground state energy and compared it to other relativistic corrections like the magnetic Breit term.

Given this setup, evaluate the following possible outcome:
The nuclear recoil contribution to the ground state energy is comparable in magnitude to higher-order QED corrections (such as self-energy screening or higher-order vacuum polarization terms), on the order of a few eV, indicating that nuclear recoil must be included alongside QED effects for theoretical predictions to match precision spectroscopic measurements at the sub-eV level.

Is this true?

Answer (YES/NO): NO